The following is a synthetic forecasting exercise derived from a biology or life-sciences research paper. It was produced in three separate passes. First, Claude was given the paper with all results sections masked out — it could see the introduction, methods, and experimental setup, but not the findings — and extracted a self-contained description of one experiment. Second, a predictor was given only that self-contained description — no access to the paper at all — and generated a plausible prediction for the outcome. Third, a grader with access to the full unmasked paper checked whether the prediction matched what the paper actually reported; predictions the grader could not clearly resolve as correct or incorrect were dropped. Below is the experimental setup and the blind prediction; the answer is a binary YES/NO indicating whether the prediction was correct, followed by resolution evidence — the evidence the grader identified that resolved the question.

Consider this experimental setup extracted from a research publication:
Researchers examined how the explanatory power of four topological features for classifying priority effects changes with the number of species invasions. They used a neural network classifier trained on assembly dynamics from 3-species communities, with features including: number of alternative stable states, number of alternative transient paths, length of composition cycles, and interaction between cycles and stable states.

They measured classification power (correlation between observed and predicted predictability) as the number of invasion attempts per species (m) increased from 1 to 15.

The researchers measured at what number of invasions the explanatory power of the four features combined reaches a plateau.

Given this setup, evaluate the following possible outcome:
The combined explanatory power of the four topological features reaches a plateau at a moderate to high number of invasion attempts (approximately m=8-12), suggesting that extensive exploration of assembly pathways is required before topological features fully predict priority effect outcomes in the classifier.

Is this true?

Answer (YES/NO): YES